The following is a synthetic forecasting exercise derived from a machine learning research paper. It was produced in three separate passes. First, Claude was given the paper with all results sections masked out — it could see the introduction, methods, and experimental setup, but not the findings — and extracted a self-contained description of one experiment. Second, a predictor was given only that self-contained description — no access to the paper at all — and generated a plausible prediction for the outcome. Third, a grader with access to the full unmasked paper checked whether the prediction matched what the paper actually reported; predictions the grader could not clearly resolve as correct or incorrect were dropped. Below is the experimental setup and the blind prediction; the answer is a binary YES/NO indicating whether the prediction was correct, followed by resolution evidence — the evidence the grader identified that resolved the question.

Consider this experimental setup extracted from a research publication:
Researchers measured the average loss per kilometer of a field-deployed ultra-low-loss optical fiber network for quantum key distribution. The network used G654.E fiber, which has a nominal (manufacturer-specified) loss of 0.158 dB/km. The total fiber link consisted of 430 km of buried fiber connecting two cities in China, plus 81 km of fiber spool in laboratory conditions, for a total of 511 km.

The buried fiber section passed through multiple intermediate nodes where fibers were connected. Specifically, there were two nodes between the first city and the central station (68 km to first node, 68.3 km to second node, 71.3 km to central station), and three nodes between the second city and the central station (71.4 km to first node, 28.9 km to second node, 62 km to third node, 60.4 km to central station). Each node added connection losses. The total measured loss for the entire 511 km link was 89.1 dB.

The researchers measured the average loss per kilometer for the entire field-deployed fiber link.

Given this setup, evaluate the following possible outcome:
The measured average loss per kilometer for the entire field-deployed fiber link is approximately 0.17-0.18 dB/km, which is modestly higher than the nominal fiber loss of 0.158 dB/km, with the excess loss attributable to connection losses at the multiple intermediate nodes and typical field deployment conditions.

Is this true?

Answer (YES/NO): YES